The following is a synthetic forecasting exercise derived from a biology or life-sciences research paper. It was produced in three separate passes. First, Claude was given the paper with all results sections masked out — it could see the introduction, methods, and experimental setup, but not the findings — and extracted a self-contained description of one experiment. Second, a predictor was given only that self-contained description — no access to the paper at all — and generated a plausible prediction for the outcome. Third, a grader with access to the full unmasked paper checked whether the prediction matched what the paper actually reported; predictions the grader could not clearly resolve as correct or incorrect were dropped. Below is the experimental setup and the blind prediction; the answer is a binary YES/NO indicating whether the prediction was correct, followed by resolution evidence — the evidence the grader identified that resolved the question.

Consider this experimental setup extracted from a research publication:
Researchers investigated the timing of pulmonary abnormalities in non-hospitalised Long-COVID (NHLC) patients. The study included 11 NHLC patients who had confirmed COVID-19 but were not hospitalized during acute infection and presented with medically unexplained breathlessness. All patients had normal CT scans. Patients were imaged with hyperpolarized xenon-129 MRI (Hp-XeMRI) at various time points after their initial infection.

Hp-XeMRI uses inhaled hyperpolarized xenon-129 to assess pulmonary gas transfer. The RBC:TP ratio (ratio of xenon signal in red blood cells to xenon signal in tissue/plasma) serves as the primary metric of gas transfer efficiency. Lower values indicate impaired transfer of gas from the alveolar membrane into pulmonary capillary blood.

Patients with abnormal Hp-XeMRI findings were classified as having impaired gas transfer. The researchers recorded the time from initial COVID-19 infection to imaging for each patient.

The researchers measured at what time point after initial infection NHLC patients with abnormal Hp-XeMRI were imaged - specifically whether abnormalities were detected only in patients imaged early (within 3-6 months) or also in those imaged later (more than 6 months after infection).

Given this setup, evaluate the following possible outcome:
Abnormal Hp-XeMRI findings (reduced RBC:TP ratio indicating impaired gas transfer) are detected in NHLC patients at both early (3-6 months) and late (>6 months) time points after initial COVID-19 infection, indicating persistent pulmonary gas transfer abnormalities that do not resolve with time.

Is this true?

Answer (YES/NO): NO